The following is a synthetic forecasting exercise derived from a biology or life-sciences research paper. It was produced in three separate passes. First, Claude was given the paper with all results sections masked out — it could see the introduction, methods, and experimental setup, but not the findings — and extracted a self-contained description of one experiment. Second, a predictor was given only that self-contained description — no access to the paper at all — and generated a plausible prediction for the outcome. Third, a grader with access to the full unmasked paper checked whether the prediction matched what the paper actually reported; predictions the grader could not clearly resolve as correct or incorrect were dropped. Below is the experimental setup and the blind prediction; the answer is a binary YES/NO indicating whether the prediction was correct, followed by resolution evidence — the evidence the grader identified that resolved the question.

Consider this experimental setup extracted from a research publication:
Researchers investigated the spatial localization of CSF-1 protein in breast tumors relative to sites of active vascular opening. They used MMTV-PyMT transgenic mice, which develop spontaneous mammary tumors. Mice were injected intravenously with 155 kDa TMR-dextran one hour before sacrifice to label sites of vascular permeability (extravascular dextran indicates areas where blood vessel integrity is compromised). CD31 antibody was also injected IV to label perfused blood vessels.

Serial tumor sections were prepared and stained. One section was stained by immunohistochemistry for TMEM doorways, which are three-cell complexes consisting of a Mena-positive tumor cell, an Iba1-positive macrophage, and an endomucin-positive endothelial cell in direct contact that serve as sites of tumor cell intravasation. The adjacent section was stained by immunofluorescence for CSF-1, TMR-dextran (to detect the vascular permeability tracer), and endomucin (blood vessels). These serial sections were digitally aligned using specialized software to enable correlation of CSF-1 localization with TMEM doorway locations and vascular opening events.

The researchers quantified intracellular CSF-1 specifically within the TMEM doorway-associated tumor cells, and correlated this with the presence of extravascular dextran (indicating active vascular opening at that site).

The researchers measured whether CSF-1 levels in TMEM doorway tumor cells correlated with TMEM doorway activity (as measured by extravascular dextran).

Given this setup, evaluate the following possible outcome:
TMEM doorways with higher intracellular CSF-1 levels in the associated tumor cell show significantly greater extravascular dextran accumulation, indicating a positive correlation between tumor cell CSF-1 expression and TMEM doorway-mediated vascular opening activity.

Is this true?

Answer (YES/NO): YES